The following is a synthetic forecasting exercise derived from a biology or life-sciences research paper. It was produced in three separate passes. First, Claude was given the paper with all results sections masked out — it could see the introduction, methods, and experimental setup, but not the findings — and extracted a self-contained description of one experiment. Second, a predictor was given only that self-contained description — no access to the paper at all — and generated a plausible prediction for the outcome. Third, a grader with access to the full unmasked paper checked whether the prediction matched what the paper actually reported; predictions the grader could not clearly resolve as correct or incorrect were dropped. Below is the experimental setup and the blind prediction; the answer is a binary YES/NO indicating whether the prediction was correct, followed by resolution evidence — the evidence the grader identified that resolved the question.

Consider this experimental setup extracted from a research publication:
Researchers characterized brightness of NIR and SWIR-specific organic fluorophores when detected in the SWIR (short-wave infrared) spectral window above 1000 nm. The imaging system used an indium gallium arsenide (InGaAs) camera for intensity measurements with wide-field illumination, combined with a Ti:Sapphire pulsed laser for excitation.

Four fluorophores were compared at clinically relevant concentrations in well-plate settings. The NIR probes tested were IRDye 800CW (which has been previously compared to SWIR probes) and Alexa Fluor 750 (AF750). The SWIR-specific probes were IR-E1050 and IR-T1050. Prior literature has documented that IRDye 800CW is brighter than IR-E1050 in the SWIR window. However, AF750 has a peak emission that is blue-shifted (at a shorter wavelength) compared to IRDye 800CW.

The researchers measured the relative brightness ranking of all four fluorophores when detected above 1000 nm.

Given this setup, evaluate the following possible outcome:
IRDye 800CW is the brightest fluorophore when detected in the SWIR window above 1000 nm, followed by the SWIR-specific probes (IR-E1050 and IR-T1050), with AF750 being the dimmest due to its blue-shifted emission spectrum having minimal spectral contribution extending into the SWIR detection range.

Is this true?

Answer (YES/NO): NO